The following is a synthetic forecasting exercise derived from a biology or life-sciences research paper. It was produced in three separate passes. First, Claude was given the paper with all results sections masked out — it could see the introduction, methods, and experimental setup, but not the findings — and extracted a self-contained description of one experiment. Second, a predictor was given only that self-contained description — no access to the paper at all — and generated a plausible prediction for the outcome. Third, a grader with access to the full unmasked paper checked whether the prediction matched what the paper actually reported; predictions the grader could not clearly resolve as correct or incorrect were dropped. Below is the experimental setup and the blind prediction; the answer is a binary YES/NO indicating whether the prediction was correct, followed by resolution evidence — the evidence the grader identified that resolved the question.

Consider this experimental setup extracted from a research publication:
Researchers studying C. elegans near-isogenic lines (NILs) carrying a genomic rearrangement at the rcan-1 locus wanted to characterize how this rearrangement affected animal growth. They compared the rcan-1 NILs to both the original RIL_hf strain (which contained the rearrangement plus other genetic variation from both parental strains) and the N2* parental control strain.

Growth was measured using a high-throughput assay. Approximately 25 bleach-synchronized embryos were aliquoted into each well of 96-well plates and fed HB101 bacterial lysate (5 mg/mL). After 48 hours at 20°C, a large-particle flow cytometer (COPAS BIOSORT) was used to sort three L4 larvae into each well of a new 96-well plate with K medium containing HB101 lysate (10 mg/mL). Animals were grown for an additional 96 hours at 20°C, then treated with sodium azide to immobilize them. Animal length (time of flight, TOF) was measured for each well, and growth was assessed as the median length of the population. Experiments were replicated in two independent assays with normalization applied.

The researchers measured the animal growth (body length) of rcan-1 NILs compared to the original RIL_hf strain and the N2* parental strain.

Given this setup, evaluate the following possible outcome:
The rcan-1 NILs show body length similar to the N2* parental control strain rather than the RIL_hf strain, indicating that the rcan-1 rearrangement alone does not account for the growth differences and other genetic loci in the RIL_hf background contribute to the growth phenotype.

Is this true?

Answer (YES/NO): NO